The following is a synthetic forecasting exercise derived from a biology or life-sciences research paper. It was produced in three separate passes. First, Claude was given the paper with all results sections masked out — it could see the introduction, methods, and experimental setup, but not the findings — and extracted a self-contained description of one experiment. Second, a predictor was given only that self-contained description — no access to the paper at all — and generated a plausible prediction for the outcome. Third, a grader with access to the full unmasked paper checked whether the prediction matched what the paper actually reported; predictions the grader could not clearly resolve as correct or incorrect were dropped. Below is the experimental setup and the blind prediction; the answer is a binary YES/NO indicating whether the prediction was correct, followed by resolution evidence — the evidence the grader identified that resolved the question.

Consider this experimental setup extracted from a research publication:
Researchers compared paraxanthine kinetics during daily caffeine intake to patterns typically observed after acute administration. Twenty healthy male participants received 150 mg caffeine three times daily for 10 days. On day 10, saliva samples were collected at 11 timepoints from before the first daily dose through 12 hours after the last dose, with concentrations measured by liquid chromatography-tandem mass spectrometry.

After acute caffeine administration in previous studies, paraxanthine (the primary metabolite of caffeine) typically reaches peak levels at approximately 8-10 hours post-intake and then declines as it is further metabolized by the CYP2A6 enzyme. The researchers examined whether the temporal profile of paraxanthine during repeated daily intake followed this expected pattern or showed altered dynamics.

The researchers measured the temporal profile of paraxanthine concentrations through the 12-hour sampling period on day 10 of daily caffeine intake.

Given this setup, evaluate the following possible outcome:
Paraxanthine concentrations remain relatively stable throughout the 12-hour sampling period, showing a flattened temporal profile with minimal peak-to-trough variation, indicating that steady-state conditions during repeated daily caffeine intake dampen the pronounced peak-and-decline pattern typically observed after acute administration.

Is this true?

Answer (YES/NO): NO